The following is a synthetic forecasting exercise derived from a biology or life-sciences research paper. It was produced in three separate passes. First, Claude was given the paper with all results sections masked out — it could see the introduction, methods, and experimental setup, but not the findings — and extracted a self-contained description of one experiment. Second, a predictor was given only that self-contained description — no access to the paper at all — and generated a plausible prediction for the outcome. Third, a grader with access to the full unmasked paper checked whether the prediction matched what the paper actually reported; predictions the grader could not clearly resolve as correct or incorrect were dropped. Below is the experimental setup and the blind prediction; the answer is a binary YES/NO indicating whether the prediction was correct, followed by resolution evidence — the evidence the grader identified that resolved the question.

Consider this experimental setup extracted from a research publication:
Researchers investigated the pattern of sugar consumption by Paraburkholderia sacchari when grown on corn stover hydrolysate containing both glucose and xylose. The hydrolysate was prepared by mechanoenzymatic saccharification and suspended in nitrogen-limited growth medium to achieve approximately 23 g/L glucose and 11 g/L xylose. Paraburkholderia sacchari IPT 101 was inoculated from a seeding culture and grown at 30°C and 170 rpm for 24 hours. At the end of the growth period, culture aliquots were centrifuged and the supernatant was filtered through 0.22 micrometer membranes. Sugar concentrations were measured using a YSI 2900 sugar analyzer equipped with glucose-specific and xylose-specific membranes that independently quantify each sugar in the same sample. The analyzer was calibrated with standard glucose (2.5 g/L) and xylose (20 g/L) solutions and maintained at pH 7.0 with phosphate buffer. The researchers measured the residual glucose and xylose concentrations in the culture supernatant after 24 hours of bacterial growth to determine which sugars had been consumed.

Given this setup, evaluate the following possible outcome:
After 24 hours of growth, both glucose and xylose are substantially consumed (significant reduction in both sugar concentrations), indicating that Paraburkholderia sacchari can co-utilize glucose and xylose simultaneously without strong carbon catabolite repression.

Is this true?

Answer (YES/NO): YES